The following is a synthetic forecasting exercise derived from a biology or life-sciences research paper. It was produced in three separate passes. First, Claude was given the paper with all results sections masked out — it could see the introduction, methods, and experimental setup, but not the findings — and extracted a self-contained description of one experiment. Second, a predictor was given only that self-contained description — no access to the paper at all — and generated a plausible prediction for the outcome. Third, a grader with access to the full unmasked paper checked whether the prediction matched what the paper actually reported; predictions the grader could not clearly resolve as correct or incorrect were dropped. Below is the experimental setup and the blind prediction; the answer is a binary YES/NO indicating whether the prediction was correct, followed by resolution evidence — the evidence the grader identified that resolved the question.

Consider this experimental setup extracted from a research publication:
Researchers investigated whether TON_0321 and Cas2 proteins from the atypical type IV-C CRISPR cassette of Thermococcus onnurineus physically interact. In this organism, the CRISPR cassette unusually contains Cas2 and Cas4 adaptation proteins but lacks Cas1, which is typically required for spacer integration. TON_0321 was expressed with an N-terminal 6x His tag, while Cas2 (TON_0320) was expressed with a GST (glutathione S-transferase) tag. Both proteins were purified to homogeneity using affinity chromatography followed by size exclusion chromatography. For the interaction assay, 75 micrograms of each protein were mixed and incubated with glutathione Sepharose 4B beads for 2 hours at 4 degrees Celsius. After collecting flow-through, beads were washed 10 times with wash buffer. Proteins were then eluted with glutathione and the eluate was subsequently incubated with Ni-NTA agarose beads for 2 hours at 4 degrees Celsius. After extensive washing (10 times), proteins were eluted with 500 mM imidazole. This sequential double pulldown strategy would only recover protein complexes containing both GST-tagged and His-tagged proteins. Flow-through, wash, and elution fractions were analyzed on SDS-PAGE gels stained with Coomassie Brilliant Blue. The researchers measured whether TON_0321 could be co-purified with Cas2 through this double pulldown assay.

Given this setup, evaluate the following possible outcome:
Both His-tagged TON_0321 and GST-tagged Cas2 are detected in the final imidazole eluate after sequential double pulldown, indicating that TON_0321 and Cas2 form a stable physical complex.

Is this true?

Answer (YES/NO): NO